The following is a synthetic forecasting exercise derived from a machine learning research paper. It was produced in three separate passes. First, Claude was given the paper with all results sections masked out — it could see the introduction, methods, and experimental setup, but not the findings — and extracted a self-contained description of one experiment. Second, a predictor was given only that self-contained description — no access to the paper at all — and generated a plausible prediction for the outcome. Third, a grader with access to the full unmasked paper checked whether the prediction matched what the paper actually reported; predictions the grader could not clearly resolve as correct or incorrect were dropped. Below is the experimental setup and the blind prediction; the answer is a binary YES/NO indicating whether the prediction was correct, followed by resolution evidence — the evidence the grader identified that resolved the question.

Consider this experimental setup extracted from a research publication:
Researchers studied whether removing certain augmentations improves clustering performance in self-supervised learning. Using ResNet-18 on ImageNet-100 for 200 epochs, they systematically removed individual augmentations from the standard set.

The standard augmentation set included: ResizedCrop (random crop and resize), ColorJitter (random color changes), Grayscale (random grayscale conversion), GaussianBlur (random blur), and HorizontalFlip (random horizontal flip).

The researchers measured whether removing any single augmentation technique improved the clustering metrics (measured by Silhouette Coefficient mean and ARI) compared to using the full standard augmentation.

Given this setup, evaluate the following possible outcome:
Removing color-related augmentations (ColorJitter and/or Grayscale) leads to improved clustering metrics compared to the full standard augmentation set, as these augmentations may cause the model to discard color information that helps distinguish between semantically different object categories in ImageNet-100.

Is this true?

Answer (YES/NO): YES